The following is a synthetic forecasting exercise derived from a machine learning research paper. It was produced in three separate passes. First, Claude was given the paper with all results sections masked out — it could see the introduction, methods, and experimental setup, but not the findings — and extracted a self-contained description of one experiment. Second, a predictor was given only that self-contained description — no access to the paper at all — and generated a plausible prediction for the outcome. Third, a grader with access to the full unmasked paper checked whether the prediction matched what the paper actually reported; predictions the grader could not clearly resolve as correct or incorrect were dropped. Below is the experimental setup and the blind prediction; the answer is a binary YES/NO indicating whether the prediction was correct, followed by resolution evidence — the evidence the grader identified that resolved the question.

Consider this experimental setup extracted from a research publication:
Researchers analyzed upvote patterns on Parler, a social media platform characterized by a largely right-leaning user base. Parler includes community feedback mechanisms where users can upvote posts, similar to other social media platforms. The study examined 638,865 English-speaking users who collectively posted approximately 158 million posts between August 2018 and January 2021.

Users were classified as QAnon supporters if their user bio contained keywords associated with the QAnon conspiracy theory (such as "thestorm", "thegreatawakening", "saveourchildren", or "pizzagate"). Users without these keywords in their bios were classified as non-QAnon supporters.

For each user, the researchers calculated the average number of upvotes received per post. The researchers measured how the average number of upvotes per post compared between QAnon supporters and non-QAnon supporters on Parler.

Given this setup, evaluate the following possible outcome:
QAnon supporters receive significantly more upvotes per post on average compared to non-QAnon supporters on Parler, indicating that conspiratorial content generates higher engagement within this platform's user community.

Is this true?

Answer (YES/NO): NO